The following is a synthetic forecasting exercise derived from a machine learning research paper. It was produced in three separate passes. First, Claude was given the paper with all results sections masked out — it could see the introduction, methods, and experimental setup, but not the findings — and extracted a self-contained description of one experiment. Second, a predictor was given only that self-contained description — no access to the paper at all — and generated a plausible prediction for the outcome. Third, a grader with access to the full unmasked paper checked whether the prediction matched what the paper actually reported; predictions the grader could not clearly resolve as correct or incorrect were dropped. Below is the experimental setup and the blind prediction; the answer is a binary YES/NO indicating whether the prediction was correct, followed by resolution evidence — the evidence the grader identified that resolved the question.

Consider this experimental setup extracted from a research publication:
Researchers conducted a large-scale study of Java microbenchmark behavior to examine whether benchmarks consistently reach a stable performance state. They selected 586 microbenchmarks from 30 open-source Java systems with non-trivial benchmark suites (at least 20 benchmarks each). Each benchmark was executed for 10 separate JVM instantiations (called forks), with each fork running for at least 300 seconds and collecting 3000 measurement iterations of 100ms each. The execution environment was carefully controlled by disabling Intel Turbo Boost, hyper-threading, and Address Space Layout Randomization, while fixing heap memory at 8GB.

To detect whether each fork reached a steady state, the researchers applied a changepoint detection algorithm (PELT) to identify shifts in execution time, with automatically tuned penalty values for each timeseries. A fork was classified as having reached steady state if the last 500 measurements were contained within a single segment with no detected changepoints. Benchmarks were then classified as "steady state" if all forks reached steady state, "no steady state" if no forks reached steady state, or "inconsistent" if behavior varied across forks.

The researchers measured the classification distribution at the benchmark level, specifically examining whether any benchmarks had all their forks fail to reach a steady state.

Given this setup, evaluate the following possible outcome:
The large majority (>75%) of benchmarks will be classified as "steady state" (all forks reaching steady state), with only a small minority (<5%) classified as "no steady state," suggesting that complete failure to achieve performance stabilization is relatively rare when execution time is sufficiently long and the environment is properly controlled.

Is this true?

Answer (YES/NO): NO